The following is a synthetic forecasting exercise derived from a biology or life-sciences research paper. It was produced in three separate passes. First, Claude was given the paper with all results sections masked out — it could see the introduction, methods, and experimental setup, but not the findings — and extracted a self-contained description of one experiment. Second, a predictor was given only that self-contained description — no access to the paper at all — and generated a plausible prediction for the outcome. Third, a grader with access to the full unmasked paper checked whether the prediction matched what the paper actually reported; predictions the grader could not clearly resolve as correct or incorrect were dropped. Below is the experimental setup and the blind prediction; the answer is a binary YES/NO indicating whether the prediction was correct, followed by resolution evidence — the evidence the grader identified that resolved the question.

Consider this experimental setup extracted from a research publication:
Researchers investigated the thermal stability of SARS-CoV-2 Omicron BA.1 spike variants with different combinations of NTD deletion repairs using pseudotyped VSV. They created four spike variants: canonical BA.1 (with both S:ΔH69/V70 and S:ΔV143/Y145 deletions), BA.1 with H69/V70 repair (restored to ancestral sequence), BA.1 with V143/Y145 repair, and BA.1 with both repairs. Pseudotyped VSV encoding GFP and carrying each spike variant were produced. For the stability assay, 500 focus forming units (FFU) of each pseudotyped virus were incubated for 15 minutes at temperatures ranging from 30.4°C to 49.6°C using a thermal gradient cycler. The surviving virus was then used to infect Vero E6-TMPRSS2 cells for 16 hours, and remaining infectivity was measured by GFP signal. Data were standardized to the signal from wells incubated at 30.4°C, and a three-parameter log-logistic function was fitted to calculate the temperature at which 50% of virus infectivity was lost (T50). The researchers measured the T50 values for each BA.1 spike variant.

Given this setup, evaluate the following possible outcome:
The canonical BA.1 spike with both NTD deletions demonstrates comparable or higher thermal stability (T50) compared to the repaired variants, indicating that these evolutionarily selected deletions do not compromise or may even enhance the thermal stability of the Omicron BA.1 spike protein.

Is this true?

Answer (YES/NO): YES